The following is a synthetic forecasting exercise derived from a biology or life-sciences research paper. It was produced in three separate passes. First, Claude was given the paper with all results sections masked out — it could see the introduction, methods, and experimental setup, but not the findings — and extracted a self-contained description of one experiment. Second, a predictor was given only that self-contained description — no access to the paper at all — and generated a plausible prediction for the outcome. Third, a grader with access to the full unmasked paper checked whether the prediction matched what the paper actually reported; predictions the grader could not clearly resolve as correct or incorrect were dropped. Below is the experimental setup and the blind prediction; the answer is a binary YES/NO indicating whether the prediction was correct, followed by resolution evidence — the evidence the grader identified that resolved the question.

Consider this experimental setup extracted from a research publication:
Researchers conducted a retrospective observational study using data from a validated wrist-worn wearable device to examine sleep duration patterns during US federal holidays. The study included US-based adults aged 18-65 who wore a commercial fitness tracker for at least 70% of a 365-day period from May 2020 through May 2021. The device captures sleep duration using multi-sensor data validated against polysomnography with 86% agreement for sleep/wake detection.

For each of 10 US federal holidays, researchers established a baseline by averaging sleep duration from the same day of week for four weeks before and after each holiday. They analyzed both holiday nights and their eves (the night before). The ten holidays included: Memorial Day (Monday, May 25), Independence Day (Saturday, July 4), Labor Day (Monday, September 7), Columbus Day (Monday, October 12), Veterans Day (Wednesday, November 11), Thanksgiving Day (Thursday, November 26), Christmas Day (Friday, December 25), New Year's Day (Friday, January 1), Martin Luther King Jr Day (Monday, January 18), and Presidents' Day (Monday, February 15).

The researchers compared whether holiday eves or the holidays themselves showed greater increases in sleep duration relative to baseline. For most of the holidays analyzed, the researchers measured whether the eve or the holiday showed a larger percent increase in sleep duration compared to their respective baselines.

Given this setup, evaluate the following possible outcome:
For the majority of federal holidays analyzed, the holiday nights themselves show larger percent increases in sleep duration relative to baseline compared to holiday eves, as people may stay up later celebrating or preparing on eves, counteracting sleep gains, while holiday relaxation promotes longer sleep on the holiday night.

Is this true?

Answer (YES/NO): YES